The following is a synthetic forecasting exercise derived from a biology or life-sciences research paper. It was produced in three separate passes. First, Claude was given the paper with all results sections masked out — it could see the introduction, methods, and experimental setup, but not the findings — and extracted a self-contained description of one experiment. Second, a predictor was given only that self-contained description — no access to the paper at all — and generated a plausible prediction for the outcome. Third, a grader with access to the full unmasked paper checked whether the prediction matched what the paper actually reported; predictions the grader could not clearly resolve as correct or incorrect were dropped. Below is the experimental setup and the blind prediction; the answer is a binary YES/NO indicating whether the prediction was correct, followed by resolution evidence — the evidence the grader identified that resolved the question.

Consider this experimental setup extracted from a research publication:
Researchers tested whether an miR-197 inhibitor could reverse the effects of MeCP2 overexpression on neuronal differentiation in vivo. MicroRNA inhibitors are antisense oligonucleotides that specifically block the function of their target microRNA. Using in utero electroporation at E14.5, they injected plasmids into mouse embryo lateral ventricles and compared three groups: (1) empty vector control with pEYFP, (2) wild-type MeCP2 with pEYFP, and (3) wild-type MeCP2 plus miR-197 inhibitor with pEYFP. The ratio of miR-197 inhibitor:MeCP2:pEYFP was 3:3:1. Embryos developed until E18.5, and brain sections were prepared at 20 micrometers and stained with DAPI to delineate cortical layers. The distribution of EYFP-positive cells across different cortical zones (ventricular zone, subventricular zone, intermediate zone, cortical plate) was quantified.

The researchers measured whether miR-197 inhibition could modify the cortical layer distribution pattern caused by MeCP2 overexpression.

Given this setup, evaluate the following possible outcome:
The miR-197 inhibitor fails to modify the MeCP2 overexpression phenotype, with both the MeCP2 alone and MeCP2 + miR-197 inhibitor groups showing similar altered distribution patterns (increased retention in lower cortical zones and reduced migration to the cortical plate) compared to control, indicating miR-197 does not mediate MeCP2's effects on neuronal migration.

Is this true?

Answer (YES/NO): NO